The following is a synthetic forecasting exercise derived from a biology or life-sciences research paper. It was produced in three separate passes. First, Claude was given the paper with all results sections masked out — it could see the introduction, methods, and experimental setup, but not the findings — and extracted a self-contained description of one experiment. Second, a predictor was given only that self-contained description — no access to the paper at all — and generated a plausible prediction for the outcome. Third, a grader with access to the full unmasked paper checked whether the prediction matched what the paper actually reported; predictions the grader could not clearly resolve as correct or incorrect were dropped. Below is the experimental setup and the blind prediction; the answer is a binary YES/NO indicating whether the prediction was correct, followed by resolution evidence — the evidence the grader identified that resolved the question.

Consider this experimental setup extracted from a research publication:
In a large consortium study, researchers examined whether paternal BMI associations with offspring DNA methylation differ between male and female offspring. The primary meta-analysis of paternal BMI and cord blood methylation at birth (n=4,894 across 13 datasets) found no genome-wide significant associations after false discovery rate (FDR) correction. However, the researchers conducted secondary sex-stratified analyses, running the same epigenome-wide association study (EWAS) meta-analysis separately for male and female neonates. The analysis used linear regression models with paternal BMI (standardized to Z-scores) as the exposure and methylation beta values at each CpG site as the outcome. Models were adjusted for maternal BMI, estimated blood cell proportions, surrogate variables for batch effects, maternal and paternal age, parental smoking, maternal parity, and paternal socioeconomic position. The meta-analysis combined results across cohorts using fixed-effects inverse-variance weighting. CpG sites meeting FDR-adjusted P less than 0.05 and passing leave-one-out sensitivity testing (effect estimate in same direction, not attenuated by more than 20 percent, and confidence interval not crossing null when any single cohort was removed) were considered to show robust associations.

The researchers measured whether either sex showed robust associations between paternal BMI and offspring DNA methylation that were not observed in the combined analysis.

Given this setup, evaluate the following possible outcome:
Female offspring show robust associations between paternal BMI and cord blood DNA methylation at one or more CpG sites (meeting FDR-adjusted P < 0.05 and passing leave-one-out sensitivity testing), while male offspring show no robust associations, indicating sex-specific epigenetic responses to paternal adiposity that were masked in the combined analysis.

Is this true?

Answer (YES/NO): YES